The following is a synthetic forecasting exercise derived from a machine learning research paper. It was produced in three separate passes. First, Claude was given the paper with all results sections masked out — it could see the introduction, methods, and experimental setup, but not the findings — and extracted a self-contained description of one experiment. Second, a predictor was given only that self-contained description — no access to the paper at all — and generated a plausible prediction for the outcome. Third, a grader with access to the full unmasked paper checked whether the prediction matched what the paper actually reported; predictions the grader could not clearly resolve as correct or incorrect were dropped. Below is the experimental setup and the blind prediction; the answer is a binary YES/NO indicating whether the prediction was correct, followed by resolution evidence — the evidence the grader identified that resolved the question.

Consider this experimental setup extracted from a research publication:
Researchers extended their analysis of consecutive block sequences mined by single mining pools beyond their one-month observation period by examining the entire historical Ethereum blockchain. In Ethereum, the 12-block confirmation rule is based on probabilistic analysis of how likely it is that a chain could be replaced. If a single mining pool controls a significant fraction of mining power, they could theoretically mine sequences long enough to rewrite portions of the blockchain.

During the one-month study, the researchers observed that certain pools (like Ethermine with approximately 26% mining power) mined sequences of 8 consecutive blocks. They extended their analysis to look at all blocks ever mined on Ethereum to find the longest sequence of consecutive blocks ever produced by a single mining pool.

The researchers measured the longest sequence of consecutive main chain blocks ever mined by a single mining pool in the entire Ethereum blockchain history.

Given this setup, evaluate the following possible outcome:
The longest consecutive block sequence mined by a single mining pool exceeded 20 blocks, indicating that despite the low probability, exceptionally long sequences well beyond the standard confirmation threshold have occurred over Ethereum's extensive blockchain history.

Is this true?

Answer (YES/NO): NO